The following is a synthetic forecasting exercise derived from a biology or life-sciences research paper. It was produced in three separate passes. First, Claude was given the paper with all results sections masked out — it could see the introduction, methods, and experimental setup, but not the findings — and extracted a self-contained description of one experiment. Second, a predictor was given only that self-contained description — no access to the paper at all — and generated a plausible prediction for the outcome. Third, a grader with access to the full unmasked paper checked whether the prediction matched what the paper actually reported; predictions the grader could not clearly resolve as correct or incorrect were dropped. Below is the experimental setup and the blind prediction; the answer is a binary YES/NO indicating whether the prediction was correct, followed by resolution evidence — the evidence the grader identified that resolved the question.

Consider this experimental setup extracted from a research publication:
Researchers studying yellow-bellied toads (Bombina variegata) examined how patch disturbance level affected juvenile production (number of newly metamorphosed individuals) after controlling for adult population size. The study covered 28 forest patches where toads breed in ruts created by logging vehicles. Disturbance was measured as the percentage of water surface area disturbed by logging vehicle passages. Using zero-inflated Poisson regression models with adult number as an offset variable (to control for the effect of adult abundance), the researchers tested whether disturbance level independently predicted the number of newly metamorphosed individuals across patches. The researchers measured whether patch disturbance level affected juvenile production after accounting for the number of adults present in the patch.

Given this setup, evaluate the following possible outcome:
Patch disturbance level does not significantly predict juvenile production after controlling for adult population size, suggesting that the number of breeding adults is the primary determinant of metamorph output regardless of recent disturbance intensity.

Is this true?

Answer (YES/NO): NO